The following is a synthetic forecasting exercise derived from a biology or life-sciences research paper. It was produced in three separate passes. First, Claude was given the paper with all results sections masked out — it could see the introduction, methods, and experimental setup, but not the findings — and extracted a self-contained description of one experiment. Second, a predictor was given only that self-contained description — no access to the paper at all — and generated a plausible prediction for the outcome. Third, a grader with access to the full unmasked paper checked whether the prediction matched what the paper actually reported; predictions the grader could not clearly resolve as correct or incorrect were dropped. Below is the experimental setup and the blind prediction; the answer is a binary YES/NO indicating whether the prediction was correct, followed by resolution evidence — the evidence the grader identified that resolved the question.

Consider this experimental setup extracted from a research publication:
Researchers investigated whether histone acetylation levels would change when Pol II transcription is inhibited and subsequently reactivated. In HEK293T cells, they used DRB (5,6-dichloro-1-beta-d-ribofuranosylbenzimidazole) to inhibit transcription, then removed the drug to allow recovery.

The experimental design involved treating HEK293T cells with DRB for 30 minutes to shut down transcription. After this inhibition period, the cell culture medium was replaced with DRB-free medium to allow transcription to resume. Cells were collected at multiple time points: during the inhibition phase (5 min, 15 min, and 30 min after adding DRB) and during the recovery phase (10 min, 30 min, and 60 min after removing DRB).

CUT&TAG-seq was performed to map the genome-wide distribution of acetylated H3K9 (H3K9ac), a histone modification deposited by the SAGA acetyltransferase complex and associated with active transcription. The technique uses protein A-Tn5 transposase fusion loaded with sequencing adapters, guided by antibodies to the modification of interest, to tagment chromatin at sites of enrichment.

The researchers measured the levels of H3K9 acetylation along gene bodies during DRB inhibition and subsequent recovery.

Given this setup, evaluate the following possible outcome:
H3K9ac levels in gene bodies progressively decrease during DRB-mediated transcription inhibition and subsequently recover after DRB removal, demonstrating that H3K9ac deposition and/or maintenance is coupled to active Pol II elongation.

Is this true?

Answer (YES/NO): YES